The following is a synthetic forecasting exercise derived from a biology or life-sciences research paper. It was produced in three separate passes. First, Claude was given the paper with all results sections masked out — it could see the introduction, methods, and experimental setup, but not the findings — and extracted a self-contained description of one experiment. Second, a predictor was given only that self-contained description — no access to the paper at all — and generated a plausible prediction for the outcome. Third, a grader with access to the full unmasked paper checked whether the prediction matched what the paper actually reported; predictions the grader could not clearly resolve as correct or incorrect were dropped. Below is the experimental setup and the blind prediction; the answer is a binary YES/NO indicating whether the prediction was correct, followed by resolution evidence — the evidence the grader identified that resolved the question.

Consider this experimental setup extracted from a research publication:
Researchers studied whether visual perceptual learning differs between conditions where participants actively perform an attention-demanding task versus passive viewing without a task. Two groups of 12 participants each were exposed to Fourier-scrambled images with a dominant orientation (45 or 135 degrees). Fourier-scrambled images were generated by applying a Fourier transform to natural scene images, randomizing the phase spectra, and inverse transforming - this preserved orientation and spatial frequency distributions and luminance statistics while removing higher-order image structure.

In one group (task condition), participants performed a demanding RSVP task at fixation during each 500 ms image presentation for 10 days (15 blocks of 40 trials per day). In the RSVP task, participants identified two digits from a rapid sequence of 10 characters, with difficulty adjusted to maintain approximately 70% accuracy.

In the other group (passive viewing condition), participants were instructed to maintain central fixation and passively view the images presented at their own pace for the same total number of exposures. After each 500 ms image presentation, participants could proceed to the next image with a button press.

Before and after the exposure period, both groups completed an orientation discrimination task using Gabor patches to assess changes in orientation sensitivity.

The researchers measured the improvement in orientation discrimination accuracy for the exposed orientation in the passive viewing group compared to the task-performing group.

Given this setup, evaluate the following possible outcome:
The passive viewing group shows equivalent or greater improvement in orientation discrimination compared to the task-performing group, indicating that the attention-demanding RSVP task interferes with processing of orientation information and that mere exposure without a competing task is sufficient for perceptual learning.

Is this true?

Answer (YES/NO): YES